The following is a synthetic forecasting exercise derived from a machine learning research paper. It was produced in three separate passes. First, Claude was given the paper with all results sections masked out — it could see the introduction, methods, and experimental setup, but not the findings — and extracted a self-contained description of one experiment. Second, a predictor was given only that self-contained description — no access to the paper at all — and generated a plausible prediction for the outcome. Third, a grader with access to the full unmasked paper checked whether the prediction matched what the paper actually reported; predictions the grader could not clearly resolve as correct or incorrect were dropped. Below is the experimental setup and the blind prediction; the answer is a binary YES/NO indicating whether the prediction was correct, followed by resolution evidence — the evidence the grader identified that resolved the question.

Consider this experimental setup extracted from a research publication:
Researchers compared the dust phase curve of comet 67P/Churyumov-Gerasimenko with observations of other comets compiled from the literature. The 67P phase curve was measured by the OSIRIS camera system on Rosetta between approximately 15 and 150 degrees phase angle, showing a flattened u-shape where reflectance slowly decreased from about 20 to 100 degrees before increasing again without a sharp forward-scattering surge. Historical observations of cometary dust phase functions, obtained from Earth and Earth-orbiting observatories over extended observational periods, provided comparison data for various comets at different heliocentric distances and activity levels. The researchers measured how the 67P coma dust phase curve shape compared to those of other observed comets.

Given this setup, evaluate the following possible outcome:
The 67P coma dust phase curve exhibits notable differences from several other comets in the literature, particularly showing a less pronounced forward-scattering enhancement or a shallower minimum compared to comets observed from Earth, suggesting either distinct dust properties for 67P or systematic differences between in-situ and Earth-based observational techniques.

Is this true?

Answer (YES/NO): NO